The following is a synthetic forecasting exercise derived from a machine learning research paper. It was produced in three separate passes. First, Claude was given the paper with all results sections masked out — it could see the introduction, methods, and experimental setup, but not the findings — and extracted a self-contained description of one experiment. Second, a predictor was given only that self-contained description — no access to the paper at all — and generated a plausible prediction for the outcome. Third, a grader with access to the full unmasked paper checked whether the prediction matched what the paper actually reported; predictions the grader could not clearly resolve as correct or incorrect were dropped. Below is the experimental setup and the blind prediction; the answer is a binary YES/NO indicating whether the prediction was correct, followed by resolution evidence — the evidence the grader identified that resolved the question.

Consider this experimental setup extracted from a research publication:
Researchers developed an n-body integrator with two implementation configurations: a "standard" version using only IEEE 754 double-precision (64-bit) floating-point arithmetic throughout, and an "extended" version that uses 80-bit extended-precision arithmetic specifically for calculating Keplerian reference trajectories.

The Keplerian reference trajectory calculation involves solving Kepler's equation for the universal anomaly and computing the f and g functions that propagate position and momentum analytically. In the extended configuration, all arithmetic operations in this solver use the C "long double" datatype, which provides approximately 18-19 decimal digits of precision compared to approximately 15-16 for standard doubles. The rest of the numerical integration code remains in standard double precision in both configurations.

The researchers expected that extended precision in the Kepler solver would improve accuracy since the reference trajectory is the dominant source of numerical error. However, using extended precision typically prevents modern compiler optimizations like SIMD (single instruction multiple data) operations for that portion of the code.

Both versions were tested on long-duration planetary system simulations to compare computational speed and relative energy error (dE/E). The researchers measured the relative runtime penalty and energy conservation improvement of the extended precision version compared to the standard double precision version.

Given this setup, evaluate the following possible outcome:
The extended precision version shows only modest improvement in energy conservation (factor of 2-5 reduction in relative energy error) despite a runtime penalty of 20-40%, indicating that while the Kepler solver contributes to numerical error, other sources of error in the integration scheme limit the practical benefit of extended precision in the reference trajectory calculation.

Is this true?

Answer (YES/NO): NO